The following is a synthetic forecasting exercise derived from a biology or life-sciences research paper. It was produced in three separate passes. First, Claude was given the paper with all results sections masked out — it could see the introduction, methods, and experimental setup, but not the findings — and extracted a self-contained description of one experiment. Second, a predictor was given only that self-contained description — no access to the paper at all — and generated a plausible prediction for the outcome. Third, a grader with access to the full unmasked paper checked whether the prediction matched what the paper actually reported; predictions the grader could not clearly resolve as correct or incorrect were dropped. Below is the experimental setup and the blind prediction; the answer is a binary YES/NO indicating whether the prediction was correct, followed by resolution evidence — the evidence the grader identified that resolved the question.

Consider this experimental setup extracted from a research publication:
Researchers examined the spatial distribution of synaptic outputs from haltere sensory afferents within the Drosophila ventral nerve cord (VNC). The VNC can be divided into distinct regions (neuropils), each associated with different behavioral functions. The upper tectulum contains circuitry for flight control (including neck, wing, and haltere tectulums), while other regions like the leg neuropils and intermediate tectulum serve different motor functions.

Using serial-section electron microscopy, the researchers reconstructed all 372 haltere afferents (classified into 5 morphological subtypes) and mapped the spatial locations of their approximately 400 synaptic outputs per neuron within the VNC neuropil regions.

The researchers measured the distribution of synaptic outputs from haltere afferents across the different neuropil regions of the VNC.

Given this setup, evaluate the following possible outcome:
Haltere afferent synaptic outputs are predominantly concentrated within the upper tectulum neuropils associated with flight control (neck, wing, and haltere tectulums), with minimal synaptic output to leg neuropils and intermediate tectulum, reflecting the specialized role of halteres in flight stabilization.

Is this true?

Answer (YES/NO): NO